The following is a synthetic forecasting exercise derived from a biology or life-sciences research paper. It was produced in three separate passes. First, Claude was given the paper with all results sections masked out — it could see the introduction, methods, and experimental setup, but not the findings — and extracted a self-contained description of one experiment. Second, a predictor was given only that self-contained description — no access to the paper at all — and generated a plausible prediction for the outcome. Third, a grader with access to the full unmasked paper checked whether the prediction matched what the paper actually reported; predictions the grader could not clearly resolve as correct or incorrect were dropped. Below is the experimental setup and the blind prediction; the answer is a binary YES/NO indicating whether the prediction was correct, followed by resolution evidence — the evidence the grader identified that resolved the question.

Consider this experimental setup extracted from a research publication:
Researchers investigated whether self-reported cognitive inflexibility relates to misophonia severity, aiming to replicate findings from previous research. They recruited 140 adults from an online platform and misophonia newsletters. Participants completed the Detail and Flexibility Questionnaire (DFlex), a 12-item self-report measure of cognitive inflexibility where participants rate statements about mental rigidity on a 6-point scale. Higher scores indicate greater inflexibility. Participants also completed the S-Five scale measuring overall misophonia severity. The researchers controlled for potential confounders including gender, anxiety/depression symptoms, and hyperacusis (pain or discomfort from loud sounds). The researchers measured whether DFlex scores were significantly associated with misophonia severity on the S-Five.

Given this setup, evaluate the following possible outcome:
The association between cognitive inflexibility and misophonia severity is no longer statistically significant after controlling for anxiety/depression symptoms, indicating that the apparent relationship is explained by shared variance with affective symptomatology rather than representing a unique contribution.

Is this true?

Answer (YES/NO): NO